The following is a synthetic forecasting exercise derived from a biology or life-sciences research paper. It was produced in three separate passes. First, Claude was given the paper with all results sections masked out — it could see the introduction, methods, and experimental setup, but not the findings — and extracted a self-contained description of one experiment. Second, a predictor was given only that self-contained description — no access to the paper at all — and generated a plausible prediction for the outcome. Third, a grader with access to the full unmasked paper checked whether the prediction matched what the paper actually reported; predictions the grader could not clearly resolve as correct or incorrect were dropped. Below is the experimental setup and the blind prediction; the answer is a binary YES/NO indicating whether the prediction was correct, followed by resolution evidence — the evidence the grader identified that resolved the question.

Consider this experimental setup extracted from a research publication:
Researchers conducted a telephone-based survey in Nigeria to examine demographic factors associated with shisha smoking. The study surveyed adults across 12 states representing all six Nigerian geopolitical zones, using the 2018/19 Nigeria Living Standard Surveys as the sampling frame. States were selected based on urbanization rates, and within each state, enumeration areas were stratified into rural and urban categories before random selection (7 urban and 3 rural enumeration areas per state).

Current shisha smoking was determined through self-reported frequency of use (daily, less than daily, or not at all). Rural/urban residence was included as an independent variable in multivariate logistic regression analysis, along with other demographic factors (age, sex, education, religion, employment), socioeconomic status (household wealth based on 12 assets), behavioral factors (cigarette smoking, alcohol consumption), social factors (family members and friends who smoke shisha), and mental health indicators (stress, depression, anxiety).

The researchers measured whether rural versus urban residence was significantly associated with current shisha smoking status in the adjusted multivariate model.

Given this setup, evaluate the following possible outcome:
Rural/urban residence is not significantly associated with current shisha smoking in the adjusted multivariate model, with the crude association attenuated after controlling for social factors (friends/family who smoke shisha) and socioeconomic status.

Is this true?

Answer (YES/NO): NO